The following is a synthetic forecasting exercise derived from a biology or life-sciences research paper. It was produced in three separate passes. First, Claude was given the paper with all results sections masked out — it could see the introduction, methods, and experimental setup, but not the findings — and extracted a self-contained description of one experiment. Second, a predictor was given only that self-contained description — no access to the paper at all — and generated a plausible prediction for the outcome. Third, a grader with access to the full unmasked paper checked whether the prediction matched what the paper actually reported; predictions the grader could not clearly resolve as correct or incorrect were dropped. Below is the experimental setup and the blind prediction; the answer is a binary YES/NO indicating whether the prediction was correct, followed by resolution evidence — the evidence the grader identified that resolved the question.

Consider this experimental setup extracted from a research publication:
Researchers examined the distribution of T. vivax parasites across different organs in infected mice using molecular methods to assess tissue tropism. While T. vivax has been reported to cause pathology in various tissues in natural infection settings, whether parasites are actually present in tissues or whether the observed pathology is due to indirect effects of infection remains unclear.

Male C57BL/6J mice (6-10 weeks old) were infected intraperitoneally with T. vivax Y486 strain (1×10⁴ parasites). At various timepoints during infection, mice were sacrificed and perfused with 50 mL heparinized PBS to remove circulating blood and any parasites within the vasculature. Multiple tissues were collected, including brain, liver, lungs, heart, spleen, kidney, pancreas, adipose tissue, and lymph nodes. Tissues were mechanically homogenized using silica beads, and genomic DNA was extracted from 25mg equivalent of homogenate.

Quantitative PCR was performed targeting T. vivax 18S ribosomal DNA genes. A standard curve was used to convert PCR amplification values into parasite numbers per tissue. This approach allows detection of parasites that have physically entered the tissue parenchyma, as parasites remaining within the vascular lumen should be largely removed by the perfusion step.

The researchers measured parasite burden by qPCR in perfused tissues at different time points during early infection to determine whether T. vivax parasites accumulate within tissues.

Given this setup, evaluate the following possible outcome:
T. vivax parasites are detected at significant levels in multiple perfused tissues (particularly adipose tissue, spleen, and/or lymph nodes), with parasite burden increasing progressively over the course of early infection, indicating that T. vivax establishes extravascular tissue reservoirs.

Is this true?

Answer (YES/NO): NO